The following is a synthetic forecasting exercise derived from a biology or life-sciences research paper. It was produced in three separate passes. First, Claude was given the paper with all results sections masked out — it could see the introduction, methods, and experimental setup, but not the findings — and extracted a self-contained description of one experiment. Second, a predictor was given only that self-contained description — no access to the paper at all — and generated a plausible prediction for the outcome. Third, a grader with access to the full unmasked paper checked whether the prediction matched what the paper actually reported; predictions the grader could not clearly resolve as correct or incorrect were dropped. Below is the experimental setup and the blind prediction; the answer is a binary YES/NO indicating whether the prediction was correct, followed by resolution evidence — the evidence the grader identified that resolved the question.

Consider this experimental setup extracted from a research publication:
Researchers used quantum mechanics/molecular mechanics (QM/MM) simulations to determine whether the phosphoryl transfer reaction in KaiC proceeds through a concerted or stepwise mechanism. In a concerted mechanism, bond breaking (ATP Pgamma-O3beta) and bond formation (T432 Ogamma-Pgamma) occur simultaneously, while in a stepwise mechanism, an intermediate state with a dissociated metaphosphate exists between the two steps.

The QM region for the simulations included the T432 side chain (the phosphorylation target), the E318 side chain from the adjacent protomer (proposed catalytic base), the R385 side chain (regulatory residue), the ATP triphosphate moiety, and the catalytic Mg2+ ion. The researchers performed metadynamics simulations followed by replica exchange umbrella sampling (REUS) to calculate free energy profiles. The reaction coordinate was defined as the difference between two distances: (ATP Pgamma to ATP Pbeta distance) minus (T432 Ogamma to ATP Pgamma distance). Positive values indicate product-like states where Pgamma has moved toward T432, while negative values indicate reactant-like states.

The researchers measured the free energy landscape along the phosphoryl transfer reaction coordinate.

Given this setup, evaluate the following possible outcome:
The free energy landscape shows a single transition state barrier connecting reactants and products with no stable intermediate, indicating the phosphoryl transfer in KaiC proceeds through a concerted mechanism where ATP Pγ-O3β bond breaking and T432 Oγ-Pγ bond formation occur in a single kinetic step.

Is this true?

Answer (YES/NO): NO